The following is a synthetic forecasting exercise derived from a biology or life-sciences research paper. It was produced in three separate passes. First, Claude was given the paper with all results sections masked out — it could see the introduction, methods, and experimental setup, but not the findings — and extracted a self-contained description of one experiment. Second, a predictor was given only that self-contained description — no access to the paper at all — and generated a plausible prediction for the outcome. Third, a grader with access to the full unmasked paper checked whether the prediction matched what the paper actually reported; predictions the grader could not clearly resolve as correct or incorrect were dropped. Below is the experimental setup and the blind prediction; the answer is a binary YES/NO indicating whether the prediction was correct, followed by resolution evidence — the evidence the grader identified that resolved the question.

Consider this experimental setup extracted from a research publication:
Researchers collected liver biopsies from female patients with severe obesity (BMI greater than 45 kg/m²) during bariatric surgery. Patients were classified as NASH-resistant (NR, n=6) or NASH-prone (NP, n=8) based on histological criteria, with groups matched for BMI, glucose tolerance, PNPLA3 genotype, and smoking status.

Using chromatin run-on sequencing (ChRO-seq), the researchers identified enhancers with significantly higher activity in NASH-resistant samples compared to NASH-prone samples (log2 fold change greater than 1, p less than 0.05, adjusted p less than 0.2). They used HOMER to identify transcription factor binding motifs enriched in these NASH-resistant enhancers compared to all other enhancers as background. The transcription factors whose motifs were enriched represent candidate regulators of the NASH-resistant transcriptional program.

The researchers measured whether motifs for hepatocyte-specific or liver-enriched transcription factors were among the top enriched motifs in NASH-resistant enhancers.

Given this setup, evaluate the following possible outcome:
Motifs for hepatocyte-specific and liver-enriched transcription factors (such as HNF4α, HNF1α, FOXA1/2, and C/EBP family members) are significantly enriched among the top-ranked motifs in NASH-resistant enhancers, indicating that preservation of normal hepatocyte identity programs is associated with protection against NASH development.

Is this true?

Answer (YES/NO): YES